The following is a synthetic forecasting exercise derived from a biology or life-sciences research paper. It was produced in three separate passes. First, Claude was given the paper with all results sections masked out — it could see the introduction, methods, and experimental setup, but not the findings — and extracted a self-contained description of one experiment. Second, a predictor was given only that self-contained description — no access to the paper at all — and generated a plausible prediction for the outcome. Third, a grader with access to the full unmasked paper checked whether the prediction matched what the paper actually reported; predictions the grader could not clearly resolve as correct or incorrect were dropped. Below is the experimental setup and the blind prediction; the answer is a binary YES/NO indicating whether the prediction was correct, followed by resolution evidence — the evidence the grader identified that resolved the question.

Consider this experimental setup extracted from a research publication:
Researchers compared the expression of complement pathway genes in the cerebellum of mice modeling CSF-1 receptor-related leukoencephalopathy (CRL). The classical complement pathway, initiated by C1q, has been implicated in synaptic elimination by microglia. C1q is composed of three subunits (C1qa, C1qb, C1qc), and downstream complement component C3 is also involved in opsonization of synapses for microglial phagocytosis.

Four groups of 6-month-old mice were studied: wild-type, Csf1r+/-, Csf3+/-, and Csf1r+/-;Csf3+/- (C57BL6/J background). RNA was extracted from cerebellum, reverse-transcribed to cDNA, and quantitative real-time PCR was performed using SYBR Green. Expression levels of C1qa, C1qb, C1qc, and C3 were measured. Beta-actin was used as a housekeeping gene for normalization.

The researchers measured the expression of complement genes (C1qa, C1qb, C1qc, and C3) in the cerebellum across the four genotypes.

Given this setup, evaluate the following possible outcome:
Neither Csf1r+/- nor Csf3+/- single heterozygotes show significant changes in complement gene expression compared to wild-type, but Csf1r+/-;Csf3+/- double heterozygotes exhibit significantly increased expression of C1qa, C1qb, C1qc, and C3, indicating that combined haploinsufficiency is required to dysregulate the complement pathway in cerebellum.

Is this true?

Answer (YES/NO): NO